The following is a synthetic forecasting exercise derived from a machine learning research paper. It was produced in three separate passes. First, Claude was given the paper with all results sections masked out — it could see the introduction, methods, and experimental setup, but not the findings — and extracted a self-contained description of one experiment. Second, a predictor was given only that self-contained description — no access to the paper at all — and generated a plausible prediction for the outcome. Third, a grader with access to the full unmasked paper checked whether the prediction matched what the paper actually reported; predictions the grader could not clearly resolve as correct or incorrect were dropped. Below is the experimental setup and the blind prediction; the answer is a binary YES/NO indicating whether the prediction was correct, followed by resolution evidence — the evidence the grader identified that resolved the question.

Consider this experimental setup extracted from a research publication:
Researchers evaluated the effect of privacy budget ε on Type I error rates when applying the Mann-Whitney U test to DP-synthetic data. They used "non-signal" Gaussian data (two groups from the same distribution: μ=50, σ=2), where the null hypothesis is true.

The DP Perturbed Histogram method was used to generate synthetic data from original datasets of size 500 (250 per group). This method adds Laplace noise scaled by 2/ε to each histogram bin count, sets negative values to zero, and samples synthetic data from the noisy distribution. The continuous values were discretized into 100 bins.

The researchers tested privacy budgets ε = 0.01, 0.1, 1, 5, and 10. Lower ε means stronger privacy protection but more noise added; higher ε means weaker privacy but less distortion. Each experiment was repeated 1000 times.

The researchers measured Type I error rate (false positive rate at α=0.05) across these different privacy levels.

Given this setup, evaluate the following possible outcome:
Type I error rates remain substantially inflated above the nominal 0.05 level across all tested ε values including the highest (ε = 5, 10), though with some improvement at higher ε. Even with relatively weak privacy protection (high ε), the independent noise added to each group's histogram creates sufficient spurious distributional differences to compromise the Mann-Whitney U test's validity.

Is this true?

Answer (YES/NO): NO